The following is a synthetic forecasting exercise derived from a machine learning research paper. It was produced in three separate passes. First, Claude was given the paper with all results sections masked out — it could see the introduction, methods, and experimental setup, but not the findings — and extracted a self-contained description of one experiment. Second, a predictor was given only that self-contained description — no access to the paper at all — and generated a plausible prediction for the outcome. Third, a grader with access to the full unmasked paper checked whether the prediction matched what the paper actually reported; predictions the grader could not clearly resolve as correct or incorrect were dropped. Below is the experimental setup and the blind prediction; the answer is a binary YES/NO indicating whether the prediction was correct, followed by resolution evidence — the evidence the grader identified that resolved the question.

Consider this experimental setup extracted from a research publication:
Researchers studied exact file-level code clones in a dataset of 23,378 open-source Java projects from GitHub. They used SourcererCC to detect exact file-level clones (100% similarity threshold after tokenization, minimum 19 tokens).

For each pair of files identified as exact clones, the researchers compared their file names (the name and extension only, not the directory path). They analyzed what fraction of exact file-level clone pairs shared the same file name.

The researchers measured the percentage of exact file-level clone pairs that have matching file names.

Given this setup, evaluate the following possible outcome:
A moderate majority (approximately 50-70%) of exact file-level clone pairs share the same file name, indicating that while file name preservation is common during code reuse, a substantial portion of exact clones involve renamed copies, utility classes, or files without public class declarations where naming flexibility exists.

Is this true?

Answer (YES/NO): NO